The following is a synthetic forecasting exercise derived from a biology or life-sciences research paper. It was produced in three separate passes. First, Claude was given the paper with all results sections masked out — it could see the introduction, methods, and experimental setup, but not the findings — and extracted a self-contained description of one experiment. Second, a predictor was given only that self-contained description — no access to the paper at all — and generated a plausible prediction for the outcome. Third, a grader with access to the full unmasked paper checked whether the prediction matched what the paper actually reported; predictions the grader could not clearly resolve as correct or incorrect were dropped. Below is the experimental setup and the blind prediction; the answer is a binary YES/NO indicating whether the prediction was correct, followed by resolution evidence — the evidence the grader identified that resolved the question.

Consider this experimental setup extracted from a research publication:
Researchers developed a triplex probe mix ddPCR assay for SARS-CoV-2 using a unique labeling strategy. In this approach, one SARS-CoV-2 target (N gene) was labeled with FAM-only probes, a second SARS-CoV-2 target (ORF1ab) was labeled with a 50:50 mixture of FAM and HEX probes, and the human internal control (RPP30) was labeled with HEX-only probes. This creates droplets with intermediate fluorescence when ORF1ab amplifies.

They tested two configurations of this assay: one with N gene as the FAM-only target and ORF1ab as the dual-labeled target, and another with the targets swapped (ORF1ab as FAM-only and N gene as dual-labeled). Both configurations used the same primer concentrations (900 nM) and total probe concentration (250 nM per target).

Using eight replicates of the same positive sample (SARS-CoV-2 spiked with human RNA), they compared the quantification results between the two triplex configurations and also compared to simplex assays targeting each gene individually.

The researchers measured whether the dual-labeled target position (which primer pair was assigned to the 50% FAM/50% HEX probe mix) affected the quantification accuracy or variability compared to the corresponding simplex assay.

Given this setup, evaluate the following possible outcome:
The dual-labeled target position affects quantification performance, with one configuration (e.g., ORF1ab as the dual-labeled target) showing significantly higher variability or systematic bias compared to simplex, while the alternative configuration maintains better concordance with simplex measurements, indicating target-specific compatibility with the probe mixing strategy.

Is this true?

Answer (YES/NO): NO